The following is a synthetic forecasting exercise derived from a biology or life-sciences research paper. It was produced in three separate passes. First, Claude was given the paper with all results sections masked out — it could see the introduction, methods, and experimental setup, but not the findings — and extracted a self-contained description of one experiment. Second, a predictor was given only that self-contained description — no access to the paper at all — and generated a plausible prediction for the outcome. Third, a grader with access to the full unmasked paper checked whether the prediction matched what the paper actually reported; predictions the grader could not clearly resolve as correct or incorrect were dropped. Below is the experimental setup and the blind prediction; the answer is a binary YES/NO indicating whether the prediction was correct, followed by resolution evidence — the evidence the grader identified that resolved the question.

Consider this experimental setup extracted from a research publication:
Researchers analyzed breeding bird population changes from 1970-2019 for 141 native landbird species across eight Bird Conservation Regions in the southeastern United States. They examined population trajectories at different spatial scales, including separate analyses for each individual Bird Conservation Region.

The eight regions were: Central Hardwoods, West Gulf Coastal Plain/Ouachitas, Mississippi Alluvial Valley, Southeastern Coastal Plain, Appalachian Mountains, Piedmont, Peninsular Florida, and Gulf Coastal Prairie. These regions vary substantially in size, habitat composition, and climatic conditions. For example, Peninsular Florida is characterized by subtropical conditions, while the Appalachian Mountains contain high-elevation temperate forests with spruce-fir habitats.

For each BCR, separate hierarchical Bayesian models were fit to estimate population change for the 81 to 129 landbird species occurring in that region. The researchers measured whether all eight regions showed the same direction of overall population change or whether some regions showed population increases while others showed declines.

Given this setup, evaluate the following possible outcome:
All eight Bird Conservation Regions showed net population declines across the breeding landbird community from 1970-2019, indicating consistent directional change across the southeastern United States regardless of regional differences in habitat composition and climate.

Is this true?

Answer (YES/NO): YES